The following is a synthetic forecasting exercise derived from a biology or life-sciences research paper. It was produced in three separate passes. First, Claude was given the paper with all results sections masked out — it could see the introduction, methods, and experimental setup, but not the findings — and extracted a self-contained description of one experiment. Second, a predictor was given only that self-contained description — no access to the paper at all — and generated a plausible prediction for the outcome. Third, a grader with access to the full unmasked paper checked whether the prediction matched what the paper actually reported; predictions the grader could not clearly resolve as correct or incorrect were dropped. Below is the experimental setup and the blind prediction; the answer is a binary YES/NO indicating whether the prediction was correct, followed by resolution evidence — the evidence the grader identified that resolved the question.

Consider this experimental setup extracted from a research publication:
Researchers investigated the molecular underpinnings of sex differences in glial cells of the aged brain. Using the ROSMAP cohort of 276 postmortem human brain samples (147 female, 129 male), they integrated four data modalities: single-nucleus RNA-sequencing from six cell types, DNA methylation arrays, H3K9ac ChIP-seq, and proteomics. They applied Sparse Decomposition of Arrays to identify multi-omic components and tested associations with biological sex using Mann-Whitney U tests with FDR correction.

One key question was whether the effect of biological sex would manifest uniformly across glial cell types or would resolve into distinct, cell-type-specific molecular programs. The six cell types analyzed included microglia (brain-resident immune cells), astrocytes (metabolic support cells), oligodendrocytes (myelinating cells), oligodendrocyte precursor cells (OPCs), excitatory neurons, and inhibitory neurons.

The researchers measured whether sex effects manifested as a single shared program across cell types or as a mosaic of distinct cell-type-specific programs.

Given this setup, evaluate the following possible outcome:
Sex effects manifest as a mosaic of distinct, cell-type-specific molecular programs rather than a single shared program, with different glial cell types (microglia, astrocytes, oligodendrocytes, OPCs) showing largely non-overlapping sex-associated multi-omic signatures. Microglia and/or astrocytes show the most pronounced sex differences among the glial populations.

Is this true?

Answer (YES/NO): NO